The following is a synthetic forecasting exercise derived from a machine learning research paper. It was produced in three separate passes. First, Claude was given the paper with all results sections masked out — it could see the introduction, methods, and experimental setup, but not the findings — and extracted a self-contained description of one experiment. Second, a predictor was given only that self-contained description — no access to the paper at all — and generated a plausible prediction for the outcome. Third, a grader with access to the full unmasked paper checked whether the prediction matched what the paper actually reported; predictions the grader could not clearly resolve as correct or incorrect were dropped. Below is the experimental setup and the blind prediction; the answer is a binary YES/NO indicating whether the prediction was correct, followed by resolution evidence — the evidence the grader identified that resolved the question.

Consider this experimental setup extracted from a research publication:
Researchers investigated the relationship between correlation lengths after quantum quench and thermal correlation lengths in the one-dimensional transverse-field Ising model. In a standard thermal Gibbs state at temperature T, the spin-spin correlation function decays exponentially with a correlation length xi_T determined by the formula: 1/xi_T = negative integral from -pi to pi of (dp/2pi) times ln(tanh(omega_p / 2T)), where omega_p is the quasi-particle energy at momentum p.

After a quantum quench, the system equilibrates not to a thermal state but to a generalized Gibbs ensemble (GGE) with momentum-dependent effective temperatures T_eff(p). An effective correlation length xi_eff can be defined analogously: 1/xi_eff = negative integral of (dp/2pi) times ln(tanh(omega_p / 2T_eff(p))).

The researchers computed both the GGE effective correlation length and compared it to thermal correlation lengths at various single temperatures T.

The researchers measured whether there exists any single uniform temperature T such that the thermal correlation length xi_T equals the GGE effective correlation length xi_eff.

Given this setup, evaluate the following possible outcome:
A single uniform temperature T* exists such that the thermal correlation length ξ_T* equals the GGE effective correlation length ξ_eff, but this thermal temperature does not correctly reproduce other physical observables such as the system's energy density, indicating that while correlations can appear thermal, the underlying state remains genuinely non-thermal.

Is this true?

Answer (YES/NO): NO